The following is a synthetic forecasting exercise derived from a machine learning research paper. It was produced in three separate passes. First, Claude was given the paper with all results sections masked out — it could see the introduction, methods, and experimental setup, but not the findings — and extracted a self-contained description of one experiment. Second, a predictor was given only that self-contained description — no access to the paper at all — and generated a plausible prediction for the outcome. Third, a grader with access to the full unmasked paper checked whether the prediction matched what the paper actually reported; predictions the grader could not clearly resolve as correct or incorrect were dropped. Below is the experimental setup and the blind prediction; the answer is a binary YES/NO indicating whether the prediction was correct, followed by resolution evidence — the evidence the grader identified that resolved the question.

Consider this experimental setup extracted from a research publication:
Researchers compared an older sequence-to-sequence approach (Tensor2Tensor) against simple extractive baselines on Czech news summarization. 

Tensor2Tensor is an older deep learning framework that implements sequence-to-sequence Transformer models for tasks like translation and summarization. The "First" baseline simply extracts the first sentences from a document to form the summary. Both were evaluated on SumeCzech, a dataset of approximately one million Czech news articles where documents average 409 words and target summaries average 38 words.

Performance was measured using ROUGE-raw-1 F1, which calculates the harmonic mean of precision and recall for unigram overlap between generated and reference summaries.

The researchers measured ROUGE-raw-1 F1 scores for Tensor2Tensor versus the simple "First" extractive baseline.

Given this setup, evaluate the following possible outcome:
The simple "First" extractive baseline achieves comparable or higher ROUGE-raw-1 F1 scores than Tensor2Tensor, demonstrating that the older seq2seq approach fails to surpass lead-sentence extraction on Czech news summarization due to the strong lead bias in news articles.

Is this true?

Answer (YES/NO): YES